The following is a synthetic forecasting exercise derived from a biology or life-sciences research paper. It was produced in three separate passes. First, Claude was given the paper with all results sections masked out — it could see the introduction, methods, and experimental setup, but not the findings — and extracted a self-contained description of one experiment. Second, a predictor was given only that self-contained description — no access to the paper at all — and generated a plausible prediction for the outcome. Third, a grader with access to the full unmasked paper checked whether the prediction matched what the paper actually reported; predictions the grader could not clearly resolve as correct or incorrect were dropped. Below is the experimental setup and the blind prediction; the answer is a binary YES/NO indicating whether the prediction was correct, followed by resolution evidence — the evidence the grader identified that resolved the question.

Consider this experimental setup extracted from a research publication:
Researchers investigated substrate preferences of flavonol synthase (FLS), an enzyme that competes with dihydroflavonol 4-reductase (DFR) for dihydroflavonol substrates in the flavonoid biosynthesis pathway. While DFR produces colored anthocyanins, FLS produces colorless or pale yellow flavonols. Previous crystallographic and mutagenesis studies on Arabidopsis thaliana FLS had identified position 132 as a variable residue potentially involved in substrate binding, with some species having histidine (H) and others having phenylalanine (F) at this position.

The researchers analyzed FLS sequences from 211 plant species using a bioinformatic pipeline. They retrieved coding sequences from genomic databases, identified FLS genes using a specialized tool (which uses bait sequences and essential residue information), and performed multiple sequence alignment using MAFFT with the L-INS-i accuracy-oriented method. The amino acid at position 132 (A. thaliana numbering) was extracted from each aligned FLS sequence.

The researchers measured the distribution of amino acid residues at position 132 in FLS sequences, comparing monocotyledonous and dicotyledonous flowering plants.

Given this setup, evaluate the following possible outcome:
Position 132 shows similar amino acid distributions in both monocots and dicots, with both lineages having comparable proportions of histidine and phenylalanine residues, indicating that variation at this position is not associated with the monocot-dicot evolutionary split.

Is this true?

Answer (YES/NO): NO